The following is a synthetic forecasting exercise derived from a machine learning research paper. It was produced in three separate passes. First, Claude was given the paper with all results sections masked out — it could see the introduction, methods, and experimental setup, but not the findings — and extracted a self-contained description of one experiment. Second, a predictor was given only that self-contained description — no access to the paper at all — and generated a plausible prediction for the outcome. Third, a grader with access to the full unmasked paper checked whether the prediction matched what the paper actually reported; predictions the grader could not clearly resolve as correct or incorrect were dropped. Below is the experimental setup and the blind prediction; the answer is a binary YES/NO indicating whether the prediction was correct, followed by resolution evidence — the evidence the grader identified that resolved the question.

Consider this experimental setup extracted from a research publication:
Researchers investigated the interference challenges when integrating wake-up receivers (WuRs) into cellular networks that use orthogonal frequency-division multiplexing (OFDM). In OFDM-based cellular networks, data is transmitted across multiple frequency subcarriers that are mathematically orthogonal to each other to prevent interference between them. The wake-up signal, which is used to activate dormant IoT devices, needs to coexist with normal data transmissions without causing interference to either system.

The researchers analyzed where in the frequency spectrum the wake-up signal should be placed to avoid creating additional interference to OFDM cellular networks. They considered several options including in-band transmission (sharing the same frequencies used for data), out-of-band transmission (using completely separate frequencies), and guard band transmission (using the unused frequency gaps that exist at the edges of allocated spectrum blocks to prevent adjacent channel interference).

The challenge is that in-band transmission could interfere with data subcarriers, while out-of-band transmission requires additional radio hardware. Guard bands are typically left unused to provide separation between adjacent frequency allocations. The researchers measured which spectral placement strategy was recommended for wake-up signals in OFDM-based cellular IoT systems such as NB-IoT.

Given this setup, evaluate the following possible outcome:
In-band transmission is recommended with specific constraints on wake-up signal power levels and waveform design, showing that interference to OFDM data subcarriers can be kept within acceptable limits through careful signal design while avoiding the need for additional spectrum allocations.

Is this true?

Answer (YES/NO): NO